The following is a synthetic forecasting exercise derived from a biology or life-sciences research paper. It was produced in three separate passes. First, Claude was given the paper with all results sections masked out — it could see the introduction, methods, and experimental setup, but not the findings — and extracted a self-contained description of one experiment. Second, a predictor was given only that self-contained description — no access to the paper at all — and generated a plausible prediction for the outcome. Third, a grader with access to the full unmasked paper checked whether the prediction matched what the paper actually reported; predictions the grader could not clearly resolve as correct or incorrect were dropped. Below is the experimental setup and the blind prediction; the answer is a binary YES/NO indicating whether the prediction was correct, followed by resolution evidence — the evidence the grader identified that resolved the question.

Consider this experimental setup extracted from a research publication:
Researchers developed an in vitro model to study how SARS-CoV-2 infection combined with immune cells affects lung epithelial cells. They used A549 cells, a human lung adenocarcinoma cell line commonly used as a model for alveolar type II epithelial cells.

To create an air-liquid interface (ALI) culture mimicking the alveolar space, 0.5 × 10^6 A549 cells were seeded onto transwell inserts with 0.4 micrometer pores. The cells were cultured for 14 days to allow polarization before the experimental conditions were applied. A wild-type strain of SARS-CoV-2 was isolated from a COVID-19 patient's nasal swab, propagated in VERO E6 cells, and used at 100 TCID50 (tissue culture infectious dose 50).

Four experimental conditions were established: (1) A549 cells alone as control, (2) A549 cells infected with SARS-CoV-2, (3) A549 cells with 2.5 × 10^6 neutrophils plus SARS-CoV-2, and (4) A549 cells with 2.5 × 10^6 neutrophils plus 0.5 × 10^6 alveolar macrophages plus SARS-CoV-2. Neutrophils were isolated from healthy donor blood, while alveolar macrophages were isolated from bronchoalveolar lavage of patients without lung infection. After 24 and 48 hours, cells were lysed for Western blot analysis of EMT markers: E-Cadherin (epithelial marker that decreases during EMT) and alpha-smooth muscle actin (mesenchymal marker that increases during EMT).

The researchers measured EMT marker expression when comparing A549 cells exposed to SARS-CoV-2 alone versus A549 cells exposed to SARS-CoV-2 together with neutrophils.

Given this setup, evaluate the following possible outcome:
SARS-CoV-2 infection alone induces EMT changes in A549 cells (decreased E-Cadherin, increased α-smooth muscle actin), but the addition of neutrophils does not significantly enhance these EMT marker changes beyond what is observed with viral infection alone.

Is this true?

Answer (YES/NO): NO